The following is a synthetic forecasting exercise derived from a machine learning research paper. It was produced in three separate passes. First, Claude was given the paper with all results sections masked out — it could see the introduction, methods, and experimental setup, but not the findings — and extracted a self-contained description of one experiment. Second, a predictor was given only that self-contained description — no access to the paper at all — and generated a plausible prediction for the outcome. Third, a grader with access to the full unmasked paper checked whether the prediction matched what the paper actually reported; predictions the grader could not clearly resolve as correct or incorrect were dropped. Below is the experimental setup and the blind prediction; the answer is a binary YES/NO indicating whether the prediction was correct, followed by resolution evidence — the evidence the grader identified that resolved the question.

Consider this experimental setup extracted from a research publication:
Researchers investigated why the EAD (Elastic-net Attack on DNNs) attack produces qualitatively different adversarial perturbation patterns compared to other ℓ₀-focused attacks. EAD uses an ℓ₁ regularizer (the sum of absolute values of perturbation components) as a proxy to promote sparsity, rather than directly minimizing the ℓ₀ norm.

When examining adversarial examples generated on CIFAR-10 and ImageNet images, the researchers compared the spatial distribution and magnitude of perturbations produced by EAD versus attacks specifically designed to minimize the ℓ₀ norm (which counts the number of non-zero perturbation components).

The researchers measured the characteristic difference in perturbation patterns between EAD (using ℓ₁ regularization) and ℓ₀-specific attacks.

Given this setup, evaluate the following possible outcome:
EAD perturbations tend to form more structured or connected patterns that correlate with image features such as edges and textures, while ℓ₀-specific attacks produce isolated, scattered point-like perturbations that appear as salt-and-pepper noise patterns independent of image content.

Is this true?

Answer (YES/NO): NO